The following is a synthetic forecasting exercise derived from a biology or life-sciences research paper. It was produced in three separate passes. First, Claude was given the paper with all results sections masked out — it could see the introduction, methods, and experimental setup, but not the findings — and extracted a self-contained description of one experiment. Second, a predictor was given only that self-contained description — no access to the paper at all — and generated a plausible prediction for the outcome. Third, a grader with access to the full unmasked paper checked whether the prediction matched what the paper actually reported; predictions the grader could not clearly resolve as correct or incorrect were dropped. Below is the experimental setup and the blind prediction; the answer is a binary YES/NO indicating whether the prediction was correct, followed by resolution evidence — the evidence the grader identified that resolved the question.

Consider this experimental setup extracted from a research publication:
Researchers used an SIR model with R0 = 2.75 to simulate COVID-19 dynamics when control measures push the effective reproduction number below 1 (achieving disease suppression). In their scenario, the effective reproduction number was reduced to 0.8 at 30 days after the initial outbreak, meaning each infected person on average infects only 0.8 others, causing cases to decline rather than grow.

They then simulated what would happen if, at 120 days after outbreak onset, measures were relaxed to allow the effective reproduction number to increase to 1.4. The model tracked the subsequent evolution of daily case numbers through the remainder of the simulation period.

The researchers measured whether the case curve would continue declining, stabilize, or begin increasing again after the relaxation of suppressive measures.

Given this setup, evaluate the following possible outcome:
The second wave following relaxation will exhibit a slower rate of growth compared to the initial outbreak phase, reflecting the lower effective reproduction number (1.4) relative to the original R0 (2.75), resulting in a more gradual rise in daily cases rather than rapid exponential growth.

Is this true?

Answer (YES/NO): YES